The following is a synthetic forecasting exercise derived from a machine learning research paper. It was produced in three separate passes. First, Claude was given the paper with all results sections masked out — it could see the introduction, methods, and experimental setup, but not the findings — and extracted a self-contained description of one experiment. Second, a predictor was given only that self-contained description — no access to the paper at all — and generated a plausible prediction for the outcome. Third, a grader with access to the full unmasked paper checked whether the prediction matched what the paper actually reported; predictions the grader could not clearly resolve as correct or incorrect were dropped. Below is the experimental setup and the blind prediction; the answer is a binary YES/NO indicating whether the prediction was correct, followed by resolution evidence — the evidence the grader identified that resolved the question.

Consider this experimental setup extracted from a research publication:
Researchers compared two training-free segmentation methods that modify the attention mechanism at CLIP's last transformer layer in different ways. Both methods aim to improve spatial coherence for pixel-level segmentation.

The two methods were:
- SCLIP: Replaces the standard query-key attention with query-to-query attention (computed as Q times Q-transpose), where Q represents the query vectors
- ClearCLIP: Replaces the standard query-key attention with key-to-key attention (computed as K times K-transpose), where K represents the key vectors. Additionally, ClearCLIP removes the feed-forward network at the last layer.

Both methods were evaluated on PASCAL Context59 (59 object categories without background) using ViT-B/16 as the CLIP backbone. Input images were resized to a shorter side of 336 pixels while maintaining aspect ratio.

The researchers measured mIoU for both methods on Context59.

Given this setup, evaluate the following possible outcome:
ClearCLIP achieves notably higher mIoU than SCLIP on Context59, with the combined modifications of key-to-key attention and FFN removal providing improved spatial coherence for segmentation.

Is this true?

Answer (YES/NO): NO